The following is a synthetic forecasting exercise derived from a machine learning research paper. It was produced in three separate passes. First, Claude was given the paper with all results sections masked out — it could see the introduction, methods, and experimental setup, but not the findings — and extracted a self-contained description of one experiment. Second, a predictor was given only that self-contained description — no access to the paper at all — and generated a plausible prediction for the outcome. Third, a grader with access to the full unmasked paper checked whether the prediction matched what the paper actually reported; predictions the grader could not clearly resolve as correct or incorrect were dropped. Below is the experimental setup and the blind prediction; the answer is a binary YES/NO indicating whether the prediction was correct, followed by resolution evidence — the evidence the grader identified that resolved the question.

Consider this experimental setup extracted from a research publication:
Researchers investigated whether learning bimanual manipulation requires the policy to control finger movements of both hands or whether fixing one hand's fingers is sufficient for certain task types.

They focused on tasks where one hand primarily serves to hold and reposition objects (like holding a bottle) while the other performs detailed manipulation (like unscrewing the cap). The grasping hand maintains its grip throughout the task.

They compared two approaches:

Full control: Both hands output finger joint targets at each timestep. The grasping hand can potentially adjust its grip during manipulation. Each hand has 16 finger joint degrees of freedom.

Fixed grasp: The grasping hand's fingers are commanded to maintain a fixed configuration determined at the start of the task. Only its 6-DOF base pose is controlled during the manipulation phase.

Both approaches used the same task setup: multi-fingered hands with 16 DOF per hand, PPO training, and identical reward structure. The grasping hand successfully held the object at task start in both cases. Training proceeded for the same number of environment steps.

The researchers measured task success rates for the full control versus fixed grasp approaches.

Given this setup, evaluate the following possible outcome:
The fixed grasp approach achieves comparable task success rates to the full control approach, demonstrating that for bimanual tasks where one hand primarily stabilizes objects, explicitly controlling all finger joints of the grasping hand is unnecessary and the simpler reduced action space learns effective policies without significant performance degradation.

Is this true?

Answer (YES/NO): NO